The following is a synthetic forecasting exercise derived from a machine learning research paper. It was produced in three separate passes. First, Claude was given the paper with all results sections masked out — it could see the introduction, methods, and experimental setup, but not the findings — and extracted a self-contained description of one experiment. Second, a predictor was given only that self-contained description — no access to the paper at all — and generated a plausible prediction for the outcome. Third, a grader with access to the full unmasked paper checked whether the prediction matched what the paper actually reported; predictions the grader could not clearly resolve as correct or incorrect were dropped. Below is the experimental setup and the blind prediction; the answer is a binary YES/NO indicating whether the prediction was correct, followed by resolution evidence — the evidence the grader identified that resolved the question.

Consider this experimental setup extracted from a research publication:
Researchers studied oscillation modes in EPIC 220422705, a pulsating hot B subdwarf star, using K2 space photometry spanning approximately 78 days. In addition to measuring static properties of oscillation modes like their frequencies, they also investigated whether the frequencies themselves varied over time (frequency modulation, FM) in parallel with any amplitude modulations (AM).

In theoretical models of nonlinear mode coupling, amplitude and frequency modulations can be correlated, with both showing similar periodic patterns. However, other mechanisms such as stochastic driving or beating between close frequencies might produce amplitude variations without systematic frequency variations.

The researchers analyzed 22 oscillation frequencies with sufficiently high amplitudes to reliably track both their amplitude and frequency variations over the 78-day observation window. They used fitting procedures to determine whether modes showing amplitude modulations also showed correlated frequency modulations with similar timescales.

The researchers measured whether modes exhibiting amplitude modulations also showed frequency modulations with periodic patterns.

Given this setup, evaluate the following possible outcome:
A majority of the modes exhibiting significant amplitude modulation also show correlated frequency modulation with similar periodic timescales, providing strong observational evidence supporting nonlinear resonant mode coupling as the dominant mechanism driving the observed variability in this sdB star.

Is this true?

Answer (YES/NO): NO